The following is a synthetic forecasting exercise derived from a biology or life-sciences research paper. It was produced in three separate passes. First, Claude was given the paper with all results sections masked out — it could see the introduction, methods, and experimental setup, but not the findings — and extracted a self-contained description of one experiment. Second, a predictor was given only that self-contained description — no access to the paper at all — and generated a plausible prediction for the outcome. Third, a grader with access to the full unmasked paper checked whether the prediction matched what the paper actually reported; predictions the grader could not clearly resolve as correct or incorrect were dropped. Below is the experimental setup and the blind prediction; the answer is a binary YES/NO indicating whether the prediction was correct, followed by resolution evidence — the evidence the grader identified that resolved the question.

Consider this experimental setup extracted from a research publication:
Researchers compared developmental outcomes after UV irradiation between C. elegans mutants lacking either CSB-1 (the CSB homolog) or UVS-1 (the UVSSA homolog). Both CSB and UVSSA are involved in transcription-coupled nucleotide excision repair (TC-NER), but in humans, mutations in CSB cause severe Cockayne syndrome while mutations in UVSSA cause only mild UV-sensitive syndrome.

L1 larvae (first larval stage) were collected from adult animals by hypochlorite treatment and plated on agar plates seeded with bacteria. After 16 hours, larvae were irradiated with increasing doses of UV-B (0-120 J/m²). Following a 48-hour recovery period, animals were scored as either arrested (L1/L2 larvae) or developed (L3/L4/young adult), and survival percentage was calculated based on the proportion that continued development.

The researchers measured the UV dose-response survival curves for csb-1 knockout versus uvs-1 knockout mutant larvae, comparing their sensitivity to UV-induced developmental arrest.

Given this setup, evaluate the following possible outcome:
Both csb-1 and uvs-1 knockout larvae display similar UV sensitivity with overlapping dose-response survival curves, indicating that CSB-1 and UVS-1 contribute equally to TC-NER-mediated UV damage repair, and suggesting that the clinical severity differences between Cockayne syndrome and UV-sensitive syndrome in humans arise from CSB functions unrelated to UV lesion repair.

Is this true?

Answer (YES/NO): NO